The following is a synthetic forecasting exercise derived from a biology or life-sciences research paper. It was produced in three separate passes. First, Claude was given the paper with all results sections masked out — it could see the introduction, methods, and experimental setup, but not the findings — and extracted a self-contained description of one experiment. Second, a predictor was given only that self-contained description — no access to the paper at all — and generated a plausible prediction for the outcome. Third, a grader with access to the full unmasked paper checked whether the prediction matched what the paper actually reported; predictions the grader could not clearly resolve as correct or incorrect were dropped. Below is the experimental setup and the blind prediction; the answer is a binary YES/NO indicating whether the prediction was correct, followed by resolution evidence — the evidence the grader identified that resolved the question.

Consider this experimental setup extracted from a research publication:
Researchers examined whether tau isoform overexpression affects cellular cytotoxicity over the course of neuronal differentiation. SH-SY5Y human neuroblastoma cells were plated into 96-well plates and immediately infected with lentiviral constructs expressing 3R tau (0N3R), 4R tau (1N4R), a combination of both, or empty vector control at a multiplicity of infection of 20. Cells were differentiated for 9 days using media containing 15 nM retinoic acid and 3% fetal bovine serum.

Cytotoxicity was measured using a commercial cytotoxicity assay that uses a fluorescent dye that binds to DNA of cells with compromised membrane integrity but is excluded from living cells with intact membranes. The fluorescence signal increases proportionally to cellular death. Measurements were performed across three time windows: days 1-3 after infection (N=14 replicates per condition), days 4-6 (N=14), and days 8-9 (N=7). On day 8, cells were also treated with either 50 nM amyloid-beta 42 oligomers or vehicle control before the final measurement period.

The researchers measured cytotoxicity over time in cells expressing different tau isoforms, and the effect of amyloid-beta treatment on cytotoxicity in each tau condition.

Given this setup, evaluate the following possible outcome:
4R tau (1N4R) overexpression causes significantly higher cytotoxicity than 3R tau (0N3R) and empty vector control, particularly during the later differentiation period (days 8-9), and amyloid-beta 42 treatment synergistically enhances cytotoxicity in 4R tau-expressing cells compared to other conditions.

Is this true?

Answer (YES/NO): NO